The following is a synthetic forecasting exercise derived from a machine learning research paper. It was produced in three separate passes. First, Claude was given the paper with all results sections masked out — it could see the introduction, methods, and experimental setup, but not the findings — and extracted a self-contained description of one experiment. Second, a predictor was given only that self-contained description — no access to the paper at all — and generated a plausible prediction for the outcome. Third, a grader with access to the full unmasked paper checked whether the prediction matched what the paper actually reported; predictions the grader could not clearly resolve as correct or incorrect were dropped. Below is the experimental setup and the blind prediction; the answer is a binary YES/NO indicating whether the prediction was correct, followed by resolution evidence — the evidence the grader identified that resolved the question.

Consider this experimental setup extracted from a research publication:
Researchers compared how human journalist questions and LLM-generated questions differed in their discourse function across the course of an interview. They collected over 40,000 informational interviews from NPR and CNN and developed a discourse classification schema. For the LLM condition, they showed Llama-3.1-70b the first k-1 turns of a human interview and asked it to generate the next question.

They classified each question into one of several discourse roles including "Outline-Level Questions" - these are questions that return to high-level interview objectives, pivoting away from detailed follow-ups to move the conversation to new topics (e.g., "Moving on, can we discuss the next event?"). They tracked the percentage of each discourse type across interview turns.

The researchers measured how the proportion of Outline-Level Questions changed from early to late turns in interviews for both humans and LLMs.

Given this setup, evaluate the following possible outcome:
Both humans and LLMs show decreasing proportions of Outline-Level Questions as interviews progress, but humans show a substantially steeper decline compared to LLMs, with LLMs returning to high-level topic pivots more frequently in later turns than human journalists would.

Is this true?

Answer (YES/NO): NO